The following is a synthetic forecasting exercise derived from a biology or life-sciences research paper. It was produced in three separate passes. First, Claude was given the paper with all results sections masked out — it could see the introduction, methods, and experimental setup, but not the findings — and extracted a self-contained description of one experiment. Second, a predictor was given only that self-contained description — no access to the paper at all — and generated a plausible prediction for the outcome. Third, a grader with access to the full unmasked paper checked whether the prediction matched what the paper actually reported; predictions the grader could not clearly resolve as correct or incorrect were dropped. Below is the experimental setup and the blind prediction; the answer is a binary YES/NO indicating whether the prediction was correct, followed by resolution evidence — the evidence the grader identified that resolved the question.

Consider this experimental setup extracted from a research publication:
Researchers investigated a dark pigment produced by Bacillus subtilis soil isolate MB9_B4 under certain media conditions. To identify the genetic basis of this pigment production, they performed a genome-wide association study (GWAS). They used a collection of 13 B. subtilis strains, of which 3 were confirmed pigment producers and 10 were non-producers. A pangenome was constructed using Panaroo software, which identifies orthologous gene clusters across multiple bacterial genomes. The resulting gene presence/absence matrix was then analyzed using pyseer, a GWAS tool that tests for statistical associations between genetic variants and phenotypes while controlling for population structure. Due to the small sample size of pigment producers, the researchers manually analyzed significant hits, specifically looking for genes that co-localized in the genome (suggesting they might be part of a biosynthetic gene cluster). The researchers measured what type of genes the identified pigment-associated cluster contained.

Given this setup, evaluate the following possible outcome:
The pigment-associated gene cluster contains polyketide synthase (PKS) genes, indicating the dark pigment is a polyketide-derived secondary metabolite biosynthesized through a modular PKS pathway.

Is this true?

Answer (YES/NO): NO